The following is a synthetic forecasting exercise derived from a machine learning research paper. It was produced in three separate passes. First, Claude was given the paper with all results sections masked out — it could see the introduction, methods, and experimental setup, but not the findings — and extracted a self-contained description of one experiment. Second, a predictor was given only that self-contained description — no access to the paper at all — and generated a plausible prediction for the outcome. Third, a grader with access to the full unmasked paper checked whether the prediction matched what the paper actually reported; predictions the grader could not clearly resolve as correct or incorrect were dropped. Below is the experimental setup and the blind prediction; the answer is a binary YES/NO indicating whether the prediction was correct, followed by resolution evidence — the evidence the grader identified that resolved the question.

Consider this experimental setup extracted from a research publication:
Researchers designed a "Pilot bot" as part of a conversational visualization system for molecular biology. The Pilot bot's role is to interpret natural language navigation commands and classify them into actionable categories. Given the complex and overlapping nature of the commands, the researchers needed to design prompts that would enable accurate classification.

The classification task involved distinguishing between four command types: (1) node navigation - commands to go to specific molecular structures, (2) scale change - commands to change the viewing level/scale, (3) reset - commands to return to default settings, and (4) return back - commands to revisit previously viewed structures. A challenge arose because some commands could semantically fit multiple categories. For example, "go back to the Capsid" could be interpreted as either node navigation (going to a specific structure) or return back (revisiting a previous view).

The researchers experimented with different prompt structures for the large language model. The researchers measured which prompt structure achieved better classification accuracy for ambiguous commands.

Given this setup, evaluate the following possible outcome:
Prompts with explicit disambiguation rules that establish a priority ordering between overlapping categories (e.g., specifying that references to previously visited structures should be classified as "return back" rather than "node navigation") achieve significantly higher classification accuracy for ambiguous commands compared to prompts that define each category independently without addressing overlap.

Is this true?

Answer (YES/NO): NO